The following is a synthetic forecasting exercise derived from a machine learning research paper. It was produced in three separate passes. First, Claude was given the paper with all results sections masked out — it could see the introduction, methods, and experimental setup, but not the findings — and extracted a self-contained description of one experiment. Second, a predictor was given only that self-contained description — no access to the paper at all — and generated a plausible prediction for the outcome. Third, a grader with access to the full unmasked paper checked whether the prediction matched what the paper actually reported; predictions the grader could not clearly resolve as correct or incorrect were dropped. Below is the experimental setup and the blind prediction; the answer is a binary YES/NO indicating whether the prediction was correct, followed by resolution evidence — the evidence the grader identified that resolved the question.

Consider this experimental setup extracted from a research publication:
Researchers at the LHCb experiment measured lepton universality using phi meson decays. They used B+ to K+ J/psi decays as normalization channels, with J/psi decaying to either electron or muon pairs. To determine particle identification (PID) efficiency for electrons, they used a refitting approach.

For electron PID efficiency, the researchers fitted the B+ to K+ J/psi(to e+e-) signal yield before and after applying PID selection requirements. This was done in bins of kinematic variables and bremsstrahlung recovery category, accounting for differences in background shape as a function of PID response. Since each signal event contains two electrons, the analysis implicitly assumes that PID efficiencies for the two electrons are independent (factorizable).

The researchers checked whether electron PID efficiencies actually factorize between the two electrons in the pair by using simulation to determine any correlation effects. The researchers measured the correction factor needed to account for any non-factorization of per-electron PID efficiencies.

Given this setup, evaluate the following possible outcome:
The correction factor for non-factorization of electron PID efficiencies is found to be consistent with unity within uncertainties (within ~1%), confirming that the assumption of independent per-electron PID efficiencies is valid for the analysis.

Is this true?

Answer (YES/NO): YES